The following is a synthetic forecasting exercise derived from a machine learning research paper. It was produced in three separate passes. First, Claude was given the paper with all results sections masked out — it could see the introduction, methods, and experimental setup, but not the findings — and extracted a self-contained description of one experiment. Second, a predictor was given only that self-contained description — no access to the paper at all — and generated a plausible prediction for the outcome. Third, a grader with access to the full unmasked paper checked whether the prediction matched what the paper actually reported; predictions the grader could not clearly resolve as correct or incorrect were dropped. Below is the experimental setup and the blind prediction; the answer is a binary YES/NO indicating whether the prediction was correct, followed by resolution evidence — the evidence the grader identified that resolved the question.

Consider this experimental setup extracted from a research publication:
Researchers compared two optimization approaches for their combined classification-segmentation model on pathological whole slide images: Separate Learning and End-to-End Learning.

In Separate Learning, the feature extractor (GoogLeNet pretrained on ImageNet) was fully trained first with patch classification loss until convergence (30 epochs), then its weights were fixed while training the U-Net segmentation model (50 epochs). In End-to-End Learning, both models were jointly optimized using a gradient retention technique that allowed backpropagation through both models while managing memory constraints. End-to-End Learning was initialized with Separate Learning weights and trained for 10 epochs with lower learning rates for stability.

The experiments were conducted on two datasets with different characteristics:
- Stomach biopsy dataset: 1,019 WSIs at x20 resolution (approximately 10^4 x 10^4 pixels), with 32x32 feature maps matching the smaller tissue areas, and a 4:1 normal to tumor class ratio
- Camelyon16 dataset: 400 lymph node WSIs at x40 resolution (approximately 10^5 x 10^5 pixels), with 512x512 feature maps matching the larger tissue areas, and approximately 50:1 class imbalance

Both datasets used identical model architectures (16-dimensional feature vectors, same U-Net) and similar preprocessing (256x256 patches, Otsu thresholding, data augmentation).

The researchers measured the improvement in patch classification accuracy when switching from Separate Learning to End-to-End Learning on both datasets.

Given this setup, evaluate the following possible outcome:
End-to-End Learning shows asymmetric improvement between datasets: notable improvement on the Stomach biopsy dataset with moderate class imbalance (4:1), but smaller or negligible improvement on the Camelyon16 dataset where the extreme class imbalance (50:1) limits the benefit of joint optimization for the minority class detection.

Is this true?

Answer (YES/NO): NO